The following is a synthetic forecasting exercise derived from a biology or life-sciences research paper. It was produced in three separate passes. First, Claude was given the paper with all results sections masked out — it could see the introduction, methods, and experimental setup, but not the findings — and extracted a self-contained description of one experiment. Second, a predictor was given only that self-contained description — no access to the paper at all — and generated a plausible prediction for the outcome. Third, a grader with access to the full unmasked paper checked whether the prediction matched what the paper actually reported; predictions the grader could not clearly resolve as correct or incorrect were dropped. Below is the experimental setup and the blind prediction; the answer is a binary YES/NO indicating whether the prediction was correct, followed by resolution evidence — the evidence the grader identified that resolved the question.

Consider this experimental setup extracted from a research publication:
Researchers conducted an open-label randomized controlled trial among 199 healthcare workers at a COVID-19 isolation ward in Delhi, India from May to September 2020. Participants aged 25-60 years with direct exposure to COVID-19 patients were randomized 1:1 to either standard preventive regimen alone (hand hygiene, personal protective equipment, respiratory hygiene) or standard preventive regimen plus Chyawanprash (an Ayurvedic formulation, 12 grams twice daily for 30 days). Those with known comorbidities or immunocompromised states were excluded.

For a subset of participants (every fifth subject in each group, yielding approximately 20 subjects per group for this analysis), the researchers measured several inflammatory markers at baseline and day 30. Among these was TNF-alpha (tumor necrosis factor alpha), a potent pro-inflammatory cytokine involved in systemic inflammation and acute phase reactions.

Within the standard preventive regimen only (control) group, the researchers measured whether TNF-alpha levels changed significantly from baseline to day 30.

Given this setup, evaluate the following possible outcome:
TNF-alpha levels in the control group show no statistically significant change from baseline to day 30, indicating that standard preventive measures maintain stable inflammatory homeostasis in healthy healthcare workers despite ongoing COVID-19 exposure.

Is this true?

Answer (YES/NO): YES